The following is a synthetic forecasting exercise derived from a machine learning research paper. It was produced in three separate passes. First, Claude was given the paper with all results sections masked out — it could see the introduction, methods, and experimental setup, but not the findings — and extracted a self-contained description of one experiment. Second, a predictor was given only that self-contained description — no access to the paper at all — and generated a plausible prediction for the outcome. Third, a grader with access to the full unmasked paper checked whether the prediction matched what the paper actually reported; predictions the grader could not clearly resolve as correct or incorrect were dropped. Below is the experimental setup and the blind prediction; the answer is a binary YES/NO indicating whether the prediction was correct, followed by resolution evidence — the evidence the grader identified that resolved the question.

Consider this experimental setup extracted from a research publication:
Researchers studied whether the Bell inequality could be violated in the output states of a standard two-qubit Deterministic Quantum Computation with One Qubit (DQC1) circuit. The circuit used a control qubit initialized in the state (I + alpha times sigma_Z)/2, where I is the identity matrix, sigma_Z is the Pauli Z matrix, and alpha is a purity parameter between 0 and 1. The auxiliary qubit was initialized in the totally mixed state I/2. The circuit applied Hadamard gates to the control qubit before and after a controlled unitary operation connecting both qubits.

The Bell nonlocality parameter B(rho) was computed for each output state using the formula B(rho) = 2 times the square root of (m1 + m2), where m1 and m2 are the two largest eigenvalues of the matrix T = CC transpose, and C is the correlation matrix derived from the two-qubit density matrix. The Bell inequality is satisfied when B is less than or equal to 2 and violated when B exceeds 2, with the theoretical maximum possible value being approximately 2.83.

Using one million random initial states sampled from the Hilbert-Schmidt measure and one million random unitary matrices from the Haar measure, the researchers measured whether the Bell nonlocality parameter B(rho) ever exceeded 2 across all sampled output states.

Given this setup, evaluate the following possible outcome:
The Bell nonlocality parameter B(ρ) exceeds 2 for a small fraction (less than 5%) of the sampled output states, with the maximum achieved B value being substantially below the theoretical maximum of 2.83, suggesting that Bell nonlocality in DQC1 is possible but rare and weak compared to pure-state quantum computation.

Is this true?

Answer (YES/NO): NO